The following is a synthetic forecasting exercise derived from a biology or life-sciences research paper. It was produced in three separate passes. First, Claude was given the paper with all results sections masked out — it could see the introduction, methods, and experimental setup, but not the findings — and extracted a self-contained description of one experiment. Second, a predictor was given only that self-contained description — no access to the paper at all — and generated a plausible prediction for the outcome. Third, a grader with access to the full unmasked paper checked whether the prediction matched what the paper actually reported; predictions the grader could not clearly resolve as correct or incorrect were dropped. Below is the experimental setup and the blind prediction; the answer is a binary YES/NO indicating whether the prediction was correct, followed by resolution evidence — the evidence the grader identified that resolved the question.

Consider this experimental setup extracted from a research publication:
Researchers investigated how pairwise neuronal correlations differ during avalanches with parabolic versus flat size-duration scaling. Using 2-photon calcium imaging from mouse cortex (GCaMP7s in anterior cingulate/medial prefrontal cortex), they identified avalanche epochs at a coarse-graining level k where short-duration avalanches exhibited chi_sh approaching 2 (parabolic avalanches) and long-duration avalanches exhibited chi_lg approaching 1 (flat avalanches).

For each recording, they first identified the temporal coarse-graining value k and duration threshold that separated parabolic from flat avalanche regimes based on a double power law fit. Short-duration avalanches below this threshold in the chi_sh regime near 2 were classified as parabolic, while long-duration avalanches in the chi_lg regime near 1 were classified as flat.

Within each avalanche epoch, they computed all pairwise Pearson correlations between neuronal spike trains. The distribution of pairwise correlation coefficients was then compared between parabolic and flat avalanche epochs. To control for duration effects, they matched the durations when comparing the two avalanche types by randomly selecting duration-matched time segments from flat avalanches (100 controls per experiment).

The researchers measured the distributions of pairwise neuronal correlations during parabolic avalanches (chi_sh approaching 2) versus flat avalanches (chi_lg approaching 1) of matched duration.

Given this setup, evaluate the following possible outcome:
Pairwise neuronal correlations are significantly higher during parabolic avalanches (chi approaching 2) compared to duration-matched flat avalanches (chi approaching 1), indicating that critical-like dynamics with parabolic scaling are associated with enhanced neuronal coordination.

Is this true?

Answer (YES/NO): NO